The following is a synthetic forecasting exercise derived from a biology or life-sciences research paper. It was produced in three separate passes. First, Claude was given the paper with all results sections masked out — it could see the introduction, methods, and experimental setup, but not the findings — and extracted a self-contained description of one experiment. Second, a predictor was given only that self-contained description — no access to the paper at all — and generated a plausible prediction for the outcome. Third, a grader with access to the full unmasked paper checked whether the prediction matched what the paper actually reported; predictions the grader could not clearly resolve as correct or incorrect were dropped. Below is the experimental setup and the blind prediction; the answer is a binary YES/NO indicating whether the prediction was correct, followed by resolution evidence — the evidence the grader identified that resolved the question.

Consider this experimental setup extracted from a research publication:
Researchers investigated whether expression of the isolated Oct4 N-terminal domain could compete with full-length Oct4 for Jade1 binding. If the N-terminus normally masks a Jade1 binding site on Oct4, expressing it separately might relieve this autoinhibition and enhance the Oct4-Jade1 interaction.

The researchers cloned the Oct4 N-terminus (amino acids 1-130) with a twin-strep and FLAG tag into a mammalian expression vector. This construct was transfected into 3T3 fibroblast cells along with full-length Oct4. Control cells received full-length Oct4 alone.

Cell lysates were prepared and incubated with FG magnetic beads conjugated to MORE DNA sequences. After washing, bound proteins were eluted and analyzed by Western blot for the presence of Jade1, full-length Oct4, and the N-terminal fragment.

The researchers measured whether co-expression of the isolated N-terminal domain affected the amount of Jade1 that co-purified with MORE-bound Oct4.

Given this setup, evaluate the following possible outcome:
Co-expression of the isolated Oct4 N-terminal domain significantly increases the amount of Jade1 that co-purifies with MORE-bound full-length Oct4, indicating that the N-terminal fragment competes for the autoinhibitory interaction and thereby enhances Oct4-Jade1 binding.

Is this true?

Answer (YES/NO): NO